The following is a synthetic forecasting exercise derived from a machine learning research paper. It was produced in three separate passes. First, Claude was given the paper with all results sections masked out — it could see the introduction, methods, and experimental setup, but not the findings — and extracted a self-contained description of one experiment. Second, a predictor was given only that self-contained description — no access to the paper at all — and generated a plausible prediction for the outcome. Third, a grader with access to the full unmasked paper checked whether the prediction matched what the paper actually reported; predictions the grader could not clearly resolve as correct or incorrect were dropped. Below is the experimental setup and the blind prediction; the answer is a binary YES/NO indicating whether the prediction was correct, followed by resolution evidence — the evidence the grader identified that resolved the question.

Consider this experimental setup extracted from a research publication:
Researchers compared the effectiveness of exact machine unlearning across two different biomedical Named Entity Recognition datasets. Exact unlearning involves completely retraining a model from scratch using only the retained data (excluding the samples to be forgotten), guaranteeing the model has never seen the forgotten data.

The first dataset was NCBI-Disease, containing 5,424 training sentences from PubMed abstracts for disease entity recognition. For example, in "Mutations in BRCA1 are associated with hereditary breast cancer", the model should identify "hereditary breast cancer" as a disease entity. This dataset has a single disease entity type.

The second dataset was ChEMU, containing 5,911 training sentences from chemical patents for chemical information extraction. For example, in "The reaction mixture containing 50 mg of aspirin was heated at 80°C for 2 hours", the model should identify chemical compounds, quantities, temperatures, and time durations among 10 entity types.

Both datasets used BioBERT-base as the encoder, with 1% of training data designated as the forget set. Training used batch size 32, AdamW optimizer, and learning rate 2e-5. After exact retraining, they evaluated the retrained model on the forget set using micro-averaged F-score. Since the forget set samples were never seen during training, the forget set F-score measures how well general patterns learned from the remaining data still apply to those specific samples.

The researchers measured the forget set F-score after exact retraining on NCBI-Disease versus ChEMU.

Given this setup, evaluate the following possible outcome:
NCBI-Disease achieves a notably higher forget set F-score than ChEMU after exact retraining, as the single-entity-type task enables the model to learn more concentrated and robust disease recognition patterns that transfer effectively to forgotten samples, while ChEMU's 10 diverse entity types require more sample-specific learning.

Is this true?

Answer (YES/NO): NO